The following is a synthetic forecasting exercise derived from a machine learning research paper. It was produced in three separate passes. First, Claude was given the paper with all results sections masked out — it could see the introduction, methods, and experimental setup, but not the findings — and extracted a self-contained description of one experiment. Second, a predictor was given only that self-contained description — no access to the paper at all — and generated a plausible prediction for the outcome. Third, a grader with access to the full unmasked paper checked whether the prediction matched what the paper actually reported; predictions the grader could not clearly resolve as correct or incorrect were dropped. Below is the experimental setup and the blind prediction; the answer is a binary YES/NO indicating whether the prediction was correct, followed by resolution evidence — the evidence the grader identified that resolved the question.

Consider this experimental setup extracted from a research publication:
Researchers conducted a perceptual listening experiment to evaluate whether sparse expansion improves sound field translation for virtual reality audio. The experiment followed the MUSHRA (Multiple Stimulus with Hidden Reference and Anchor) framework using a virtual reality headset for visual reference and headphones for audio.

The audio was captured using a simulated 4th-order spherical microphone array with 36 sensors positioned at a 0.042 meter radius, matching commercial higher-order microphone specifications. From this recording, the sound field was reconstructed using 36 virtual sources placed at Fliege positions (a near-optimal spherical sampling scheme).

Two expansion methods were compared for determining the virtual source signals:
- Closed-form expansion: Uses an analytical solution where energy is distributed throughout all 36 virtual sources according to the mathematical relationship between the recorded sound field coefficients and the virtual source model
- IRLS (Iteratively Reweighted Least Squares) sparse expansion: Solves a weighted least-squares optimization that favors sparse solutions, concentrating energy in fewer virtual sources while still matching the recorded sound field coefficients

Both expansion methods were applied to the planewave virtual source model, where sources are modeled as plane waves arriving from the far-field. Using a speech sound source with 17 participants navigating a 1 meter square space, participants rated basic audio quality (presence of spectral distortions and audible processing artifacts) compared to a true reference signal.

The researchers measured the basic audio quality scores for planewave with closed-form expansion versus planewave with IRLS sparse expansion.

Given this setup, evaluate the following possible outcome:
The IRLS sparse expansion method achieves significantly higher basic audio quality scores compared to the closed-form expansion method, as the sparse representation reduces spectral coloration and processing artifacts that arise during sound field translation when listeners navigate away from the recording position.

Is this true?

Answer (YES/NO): YES